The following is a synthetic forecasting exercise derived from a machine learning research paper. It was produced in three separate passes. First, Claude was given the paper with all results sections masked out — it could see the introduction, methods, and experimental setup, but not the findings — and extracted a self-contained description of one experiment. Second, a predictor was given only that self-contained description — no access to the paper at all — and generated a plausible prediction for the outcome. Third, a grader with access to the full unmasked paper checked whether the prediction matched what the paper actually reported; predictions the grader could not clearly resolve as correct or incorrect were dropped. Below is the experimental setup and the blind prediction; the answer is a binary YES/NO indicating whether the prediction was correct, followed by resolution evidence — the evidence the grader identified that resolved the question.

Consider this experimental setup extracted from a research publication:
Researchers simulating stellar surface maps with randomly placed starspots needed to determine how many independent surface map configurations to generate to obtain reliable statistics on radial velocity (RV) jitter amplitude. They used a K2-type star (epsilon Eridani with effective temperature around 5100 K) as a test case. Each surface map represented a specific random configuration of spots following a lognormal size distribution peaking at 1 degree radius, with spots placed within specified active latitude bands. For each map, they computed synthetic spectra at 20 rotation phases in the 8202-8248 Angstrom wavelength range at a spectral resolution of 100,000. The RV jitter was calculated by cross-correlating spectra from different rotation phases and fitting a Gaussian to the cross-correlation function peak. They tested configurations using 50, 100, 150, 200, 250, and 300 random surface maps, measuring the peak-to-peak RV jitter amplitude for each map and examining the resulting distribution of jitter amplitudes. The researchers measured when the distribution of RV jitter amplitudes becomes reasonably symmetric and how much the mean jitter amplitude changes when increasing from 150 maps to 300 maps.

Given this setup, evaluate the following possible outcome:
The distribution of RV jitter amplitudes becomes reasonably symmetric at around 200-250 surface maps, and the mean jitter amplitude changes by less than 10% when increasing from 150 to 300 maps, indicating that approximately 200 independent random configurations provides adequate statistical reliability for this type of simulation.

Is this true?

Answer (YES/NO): NO